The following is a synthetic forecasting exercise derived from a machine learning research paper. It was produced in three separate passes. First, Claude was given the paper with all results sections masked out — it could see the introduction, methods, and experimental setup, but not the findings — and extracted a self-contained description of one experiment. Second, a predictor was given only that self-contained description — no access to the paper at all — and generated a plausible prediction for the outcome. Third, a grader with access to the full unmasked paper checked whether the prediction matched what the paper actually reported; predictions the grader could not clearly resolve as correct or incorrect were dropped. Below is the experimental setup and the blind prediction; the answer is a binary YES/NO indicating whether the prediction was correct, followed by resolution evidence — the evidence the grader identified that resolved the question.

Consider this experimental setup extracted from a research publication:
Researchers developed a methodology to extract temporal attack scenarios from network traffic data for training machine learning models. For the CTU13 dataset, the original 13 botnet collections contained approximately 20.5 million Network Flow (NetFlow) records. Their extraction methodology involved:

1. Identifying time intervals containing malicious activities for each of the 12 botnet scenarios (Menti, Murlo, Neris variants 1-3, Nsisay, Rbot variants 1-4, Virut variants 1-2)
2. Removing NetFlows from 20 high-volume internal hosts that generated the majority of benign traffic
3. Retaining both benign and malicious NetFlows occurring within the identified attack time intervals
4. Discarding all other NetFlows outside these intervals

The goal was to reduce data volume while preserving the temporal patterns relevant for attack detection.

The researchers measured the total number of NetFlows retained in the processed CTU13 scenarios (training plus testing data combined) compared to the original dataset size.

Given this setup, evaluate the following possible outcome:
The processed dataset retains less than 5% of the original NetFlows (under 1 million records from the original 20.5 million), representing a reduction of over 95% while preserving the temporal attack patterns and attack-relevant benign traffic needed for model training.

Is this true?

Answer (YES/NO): NO